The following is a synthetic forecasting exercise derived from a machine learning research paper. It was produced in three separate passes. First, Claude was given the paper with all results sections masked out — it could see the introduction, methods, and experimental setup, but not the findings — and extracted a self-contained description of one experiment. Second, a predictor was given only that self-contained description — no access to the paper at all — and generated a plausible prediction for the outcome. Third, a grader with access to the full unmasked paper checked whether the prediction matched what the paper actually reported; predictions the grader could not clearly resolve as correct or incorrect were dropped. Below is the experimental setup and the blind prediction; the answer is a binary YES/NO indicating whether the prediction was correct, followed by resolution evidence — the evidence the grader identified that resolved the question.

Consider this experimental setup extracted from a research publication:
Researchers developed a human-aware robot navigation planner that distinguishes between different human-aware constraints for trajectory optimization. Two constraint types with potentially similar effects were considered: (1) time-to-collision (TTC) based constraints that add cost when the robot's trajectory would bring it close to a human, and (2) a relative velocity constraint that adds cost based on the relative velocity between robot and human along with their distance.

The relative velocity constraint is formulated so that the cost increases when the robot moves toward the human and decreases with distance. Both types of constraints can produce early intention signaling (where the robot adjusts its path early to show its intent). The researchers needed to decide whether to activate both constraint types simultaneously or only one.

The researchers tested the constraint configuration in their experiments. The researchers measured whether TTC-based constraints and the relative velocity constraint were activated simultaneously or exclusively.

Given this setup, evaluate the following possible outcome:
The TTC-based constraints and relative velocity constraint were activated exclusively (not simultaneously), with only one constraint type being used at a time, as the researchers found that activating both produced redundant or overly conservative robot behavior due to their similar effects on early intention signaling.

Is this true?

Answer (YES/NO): NO